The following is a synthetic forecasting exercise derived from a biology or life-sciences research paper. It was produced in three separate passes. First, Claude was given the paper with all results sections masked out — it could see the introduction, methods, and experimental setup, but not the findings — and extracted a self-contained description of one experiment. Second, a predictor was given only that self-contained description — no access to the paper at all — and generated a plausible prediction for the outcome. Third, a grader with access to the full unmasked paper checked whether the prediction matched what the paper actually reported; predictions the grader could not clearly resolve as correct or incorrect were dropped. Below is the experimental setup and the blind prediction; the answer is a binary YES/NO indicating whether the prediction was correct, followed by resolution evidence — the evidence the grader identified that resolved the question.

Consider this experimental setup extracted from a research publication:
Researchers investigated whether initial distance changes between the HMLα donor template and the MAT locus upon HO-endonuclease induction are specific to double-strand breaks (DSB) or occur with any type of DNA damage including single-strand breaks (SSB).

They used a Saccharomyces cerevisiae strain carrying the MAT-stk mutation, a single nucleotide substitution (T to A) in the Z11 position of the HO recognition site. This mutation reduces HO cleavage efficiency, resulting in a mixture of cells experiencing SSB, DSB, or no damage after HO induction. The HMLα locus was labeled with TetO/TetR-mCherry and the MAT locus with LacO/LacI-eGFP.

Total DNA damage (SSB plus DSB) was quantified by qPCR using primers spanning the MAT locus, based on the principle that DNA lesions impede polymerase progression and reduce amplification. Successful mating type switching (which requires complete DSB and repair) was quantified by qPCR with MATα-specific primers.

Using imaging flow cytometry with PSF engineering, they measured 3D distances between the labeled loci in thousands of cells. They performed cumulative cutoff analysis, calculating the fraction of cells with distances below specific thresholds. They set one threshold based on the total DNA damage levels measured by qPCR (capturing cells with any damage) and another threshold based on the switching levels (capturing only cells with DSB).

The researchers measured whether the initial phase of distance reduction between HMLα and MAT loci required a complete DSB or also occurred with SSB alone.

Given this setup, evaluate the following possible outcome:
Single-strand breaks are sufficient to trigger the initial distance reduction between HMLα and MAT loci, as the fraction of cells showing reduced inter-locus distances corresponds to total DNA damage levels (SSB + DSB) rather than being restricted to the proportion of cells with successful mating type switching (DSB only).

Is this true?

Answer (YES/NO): YES